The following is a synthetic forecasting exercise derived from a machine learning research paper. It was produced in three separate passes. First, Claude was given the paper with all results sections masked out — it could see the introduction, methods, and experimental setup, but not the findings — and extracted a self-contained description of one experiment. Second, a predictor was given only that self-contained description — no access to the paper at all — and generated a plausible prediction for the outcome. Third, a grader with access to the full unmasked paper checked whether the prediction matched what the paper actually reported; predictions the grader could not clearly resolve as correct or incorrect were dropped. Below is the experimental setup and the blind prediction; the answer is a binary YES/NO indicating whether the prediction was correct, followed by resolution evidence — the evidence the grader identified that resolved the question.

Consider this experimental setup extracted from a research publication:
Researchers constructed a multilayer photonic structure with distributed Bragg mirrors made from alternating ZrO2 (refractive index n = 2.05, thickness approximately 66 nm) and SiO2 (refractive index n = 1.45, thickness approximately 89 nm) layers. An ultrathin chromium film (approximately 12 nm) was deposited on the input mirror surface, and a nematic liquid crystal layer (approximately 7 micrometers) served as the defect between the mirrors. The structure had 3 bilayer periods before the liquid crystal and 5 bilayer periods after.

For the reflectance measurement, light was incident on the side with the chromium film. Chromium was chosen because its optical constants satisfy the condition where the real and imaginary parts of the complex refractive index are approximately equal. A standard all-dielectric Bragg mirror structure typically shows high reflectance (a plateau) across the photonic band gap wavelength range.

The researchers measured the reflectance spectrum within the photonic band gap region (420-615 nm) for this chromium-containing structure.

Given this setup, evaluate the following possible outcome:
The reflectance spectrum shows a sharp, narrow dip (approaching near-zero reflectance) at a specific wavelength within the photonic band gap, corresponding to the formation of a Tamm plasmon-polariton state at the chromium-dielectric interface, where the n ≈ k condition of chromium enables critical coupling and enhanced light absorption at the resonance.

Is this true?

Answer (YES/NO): NO